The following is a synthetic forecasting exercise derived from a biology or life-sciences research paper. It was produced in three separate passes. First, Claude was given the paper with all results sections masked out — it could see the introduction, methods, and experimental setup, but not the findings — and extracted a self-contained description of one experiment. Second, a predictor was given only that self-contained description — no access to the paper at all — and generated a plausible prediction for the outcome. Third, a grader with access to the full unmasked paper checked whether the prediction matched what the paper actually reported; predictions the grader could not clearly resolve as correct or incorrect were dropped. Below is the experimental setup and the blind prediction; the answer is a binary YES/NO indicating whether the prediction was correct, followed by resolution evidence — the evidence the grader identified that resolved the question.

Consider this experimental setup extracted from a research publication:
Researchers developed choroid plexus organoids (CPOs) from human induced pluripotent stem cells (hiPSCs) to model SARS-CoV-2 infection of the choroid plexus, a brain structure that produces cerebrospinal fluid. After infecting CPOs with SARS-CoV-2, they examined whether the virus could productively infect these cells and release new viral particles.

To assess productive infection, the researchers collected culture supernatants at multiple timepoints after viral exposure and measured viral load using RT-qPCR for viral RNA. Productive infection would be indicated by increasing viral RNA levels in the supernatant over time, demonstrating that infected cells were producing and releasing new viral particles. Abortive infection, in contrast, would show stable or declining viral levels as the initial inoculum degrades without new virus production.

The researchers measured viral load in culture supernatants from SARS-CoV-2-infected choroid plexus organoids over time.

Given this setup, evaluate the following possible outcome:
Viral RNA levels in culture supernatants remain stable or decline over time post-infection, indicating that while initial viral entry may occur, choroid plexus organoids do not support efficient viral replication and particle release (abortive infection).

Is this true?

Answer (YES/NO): NO